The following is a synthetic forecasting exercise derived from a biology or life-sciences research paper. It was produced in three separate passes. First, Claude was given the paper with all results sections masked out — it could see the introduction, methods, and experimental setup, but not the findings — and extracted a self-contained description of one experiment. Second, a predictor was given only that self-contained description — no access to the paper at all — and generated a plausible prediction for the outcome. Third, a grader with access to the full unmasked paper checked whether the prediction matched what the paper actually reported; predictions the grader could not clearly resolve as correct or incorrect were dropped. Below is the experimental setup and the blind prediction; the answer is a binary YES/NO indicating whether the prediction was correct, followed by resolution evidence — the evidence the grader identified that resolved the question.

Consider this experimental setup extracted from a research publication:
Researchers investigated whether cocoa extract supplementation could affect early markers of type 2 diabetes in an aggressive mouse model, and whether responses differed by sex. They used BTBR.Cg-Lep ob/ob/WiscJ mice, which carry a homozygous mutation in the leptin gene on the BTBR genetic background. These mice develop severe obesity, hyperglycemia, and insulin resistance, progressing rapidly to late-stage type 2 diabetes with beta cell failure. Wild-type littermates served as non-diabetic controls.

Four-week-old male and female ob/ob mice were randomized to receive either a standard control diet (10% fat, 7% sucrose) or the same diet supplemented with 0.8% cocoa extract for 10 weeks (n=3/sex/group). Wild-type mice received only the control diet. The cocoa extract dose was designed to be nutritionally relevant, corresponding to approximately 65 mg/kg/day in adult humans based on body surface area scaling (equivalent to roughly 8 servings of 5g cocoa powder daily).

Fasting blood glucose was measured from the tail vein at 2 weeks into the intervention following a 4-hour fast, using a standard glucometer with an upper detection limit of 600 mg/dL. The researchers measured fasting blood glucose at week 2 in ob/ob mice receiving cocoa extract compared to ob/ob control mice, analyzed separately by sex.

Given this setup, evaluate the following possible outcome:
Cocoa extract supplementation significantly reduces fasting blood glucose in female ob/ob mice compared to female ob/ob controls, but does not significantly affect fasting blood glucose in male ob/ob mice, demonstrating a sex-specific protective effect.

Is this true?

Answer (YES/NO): YES